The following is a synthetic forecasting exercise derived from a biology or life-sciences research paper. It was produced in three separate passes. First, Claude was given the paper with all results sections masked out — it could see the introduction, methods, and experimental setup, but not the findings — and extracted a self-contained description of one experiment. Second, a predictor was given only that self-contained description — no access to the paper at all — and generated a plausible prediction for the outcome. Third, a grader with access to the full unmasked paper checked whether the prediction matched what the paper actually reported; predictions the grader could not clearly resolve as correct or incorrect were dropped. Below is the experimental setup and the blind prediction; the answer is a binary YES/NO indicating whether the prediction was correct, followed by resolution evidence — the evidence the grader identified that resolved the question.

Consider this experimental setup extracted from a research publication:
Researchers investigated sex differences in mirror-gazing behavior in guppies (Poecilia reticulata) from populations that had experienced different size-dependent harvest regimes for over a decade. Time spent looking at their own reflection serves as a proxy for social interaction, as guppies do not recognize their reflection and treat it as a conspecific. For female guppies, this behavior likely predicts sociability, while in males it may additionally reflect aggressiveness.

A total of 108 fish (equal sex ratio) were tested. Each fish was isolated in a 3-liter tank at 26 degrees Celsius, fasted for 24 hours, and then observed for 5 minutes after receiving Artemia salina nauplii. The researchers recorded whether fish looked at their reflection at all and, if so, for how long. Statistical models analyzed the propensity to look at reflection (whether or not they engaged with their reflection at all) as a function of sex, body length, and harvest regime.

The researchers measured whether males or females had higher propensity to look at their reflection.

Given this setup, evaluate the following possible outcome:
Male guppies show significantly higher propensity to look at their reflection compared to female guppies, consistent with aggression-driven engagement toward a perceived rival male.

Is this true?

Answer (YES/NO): YES